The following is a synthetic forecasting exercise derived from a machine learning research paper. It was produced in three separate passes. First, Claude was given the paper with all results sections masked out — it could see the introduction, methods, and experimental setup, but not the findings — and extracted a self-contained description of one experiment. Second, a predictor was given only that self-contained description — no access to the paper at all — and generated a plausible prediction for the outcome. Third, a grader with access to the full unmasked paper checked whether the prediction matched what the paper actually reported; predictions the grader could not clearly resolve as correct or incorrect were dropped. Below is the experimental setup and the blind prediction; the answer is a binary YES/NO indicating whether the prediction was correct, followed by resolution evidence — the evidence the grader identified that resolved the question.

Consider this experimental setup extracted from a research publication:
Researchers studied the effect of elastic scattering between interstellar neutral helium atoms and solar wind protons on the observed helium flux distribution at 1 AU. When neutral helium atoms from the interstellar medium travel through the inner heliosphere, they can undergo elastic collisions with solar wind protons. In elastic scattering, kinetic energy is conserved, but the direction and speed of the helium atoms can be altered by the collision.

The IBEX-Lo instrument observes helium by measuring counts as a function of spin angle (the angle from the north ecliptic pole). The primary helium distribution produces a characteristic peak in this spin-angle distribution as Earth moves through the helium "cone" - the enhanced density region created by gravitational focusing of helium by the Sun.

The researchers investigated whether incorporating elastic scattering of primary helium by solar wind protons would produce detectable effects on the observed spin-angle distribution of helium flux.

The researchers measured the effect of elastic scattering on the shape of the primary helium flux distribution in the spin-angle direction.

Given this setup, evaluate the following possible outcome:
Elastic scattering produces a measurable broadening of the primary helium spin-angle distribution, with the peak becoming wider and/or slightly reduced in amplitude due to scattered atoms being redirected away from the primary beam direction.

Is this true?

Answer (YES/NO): NO